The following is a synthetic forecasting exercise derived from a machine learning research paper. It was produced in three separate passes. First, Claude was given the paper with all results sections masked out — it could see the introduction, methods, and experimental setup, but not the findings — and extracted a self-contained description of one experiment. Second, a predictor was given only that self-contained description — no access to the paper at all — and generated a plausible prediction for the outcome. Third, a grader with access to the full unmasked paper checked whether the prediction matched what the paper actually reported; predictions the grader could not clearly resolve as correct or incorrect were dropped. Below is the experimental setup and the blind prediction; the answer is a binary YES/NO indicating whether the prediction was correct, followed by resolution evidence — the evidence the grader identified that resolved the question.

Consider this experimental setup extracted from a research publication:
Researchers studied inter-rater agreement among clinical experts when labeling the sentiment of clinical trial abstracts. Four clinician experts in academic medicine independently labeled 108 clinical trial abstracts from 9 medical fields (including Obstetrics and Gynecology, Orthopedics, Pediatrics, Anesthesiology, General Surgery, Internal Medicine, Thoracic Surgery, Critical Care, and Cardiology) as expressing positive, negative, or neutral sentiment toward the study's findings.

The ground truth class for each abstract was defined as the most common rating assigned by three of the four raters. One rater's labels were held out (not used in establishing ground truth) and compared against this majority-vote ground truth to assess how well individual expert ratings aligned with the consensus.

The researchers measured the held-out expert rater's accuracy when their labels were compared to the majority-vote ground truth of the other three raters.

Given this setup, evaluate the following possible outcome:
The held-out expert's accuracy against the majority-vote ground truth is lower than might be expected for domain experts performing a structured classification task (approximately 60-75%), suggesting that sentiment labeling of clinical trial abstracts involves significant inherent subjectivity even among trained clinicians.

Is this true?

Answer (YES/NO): YES